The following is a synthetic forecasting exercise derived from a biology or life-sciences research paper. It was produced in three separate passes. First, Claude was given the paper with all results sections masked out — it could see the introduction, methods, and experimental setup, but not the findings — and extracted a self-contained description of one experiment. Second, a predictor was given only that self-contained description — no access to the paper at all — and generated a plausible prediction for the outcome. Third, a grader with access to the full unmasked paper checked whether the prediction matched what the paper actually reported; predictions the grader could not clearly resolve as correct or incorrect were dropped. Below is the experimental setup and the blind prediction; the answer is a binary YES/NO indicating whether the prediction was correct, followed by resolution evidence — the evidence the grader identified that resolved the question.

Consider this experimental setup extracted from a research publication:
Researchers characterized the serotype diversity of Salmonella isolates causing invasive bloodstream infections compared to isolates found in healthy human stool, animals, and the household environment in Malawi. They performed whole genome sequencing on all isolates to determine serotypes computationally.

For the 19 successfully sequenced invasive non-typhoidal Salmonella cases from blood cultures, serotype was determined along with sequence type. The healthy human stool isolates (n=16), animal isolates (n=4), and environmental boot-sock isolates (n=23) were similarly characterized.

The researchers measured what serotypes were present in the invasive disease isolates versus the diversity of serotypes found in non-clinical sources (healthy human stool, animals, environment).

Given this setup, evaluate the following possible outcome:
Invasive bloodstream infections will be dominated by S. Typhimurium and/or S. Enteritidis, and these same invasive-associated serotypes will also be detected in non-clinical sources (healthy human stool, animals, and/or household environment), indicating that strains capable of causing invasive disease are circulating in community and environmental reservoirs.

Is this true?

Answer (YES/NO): NO